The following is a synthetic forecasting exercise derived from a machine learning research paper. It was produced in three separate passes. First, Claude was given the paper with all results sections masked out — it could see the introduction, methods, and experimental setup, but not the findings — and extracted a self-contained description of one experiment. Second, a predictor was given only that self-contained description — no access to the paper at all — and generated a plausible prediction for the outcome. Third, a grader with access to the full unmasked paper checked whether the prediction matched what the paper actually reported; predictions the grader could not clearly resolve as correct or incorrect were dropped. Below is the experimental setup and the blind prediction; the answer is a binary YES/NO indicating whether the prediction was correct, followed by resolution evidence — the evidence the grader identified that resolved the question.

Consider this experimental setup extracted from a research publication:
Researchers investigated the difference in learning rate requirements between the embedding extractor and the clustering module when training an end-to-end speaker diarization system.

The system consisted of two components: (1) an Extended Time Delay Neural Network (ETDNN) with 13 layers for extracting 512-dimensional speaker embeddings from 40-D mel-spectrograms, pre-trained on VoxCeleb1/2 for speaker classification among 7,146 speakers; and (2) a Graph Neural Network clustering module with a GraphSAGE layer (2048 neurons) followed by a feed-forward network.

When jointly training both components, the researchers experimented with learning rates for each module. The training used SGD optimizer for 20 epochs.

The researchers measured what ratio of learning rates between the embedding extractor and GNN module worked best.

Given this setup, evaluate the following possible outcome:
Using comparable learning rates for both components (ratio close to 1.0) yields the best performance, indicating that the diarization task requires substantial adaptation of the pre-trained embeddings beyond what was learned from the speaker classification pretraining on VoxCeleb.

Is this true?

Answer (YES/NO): NO